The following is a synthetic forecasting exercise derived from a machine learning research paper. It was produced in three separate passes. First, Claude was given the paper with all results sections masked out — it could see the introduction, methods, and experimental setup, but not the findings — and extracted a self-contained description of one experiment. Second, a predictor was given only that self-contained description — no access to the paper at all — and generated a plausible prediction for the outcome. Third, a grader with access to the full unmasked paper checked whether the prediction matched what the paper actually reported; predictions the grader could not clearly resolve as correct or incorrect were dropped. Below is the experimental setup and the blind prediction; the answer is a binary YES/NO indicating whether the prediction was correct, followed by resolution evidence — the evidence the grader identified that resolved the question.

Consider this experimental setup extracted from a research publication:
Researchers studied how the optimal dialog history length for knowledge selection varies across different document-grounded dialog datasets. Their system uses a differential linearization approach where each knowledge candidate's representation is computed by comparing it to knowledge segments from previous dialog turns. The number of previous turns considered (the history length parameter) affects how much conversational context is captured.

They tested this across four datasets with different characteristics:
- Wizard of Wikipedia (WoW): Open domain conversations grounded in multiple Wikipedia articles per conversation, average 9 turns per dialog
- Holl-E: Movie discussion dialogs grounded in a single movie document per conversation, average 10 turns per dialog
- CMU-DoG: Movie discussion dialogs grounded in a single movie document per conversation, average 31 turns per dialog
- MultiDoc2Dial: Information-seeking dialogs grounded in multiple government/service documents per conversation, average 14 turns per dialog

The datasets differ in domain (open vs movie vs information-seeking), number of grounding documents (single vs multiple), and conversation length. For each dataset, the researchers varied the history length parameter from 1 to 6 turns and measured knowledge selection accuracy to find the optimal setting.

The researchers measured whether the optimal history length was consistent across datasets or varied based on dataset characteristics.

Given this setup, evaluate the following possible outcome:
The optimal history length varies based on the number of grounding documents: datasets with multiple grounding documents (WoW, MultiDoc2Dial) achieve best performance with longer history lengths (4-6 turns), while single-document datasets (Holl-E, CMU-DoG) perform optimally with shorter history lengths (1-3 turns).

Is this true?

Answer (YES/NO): YES